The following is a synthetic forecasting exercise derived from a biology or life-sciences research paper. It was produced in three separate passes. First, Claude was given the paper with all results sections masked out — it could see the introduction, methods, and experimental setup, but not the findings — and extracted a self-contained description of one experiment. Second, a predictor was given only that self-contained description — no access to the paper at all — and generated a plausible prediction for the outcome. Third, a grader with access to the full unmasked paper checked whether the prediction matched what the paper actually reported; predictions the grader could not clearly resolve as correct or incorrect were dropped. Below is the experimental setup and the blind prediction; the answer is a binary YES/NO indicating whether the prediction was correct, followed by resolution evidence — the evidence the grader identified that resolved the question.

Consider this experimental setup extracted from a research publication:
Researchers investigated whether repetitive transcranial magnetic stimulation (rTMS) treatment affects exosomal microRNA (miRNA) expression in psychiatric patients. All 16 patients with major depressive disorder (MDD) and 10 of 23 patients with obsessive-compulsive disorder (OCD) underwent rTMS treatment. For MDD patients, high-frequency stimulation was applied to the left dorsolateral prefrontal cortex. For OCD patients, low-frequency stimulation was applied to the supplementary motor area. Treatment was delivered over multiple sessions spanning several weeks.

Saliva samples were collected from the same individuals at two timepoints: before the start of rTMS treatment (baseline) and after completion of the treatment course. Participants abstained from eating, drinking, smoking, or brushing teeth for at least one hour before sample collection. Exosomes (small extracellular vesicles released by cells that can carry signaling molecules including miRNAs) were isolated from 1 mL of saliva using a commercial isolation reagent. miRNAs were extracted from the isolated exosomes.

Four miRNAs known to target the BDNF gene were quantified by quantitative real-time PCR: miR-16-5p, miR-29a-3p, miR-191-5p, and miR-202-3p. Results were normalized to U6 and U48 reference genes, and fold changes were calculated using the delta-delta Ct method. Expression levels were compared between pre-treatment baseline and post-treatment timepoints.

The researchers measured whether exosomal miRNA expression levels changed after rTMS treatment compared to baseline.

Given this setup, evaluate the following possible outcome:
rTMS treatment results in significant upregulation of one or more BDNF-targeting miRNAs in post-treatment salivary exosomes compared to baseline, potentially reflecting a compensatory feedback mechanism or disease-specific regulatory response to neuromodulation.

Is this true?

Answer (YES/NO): YES